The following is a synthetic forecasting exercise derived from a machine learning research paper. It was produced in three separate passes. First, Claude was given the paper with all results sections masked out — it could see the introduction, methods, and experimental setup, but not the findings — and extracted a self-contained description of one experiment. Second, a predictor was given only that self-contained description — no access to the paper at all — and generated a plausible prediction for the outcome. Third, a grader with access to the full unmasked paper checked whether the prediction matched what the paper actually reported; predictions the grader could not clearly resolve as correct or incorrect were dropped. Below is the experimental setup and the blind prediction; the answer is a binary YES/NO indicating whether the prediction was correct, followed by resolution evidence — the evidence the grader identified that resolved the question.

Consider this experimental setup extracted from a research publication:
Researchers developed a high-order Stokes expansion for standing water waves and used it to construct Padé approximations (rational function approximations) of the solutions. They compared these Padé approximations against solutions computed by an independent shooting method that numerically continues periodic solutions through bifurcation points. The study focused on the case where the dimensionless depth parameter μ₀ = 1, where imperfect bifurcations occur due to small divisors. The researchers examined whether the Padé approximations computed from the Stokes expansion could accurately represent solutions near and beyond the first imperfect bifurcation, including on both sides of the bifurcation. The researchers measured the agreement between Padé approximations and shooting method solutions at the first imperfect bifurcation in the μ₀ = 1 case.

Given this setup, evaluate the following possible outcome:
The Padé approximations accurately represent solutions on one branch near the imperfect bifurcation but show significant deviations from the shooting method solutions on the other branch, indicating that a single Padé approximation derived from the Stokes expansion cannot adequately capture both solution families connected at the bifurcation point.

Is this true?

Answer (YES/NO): NO